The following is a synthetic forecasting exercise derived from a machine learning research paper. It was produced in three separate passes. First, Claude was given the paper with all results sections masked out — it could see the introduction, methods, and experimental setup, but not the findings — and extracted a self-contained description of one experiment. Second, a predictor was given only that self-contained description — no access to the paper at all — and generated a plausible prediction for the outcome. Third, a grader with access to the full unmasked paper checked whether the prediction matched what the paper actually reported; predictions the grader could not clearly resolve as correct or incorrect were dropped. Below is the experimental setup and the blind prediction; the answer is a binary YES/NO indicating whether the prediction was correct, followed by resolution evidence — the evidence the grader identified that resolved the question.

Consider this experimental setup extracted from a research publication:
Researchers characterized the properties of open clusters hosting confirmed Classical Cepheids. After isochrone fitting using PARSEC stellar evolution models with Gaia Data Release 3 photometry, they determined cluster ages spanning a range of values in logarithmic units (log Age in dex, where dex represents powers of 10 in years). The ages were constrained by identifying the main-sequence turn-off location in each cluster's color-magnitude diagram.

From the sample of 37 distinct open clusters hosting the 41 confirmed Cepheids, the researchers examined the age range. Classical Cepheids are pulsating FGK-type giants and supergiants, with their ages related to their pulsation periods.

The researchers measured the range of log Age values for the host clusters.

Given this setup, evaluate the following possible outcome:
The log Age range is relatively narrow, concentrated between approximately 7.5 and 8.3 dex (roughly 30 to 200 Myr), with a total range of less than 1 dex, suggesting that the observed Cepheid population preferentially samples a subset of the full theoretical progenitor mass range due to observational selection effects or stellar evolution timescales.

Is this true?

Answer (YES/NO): NO